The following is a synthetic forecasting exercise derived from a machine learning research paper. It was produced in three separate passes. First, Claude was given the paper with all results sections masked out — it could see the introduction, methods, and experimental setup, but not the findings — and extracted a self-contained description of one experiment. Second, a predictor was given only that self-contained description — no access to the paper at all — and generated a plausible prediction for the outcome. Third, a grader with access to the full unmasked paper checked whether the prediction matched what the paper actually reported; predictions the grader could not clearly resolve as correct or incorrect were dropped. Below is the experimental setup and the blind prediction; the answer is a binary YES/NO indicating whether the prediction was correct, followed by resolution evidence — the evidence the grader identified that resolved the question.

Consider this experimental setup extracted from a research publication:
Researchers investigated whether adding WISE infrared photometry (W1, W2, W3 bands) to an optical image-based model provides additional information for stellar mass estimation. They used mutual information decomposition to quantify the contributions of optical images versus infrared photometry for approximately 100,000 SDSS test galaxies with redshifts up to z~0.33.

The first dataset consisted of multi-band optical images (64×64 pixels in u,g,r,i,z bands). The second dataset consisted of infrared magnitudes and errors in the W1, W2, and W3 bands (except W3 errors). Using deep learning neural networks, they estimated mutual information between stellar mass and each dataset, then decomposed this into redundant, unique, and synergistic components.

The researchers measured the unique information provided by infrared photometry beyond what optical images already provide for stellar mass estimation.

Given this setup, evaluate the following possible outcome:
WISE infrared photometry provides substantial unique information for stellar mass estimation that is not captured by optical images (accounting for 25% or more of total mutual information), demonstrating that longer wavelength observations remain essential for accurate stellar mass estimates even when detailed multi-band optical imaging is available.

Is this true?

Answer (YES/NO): NO